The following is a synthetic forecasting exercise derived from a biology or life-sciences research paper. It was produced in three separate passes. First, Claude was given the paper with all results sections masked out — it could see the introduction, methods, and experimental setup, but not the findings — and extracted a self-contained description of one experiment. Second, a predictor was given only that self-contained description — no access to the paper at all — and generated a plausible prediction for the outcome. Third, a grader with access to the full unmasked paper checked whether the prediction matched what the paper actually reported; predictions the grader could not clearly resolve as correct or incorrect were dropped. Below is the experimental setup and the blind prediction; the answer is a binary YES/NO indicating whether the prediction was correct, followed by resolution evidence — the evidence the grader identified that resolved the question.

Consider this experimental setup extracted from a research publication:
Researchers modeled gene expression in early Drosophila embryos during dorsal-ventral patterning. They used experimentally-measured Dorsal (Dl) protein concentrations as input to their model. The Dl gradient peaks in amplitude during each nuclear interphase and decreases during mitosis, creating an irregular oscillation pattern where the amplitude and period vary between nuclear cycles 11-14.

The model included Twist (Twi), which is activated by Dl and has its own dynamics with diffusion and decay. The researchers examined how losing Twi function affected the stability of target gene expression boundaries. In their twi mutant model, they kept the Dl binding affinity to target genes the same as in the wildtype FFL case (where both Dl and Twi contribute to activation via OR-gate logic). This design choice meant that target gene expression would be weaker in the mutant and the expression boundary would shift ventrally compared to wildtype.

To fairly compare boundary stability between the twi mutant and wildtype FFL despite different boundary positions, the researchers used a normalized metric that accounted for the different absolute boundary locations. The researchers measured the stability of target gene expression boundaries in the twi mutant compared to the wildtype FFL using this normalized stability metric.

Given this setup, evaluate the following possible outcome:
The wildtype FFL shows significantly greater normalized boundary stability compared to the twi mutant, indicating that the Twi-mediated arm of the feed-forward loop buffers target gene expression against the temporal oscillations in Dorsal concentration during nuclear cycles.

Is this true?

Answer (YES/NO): NO